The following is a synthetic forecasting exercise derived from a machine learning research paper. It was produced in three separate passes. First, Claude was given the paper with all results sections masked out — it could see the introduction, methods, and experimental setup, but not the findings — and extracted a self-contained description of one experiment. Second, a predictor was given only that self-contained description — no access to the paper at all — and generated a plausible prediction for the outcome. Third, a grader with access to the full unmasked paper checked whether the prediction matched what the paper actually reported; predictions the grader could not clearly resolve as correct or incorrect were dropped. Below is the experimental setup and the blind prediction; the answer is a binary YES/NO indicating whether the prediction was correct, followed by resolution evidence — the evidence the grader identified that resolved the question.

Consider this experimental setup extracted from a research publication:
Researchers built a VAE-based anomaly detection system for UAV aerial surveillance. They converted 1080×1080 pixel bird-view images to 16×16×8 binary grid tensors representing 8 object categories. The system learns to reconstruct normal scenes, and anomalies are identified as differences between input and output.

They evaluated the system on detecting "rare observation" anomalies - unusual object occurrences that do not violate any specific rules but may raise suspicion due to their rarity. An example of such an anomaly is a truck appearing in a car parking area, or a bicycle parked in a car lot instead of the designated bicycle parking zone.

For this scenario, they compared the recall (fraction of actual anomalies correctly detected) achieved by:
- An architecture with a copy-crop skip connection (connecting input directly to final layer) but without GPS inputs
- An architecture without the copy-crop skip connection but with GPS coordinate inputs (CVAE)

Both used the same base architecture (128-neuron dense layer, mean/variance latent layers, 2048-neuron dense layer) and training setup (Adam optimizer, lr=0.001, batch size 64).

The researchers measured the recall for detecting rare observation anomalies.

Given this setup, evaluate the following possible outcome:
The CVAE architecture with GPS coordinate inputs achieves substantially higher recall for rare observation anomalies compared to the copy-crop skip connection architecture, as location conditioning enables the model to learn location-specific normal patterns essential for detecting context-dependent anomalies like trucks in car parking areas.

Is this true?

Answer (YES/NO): NO